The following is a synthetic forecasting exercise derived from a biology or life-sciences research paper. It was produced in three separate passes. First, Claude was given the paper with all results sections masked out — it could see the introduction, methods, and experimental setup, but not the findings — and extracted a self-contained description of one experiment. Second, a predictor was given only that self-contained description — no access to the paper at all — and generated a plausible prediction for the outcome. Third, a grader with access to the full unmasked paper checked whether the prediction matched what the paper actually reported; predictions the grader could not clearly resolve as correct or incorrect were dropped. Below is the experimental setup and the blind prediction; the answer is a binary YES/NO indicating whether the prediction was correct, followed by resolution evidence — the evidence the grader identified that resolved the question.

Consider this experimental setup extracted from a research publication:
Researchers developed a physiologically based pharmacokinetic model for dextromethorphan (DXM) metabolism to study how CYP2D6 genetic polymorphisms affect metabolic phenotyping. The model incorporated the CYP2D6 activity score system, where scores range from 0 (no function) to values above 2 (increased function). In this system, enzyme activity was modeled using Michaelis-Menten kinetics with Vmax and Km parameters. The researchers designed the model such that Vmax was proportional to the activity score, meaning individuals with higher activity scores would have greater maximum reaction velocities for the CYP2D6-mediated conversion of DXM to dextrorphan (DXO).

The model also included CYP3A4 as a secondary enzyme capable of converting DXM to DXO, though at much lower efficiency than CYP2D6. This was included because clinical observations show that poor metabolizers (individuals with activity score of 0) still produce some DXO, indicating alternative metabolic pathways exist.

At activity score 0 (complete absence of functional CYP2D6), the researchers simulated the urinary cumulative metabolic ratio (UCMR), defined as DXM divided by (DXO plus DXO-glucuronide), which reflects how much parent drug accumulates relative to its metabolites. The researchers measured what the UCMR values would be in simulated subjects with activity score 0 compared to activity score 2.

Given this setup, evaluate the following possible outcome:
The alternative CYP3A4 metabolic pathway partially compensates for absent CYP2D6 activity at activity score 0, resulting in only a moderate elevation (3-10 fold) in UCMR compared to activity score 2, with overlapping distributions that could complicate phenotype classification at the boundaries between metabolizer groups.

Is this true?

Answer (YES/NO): NO